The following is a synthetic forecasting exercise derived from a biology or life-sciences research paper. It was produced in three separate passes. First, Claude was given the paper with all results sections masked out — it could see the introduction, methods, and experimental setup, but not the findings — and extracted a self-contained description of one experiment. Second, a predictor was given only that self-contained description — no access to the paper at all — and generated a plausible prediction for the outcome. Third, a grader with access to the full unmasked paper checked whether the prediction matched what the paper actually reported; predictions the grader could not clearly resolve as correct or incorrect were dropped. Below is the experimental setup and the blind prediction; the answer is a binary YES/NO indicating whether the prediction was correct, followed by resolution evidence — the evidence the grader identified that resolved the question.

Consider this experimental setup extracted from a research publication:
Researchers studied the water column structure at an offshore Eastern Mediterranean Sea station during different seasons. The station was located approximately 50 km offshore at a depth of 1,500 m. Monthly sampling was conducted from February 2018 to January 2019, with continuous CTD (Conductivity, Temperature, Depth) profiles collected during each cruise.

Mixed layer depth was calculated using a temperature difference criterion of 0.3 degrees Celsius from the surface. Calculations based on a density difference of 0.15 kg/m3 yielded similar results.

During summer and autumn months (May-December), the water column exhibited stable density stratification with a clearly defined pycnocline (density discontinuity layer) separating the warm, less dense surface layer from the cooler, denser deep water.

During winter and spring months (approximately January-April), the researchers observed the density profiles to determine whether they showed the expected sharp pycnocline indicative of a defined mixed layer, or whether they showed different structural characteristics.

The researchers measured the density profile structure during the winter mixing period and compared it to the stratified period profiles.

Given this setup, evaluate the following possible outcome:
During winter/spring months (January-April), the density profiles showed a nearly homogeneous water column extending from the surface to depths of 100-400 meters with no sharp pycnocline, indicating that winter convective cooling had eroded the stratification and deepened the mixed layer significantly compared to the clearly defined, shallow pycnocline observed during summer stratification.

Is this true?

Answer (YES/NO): NO